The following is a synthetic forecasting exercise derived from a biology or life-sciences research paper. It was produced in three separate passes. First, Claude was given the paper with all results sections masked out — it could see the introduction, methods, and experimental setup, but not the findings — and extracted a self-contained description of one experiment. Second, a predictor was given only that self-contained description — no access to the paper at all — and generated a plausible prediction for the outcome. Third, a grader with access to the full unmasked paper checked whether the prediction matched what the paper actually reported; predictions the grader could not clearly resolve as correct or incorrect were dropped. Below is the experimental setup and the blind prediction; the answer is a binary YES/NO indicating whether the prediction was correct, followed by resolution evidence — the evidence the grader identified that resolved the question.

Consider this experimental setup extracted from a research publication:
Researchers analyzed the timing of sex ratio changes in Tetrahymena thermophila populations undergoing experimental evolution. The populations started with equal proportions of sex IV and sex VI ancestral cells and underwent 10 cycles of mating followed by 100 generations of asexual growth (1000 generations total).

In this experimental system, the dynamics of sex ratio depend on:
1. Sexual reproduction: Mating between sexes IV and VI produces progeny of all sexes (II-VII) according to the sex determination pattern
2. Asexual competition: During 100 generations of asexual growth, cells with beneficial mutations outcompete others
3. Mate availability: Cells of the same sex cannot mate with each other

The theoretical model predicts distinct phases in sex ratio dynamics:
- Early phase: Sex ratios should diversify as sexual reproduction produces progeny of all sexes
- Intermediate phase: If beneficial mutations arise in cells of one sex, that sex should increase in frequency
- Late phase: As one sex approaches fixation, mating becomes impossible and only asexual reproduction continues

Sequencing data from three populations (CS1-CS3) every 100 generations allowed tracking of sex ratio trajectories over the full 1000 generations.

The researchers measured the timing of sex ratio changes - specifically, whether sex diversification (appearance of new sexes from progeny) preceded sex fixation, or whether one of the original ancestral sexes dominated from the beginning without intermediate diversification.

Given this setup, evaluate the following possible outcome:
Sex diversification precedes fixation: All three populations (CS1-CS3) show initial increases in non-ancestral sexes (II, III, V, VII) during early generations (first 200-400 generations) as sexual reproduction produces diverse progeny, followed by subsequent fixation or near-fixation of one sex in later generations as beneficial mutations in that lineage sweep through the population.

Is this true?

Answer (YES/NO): YES